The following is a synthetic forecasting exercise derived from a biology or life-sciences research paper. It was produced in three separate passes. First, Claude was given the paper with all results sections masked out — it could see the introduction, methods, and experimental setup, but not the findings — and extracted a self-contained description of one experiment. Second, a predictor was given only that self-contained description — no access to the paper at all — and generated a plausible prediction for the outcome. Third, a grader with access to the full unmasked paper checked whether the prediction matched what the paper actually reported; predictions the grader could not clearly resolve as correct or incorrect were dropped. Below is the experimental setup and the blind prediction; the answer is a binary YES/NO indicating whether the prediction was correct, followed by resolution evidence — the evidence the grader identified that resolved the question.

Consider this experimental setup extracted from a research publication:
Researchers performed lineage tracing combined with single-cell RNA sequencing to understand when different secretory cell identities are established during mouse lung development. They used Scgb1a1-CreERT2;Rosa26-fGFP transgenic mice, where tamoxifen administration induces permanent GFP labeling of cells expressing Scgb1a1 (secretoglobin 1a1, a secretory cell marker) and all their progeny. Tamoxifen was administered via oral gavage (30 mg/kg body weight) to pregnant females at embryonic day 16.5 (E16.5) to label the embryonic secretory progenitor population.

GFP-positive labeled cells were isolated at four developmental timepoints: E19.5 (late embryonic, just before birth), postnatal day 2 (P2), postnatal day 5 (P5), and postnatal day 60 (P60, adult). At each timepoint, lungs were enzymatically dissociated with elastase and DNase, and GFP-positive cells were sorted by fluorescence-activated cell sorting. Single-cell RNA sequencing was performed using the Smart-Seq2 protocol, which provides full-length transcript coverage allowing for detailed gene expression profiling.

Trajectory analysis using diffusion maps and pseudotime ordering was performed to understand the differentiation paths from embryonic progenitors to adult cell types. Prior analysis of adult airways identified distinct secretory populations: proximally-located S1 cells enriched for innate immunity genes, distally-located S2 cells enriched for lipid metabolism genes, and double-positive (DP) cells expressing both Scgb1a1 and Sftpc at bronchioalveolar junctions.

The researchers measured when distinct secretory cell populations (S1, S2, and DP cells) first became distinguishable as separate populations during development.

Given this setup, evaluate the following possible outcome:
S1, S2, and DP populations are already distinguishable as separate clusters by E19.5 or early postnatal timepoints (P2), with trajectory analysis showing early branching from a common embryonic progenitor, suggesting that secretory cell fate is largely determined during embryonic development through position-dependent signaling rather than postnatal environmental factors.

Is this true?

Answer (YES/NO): NO